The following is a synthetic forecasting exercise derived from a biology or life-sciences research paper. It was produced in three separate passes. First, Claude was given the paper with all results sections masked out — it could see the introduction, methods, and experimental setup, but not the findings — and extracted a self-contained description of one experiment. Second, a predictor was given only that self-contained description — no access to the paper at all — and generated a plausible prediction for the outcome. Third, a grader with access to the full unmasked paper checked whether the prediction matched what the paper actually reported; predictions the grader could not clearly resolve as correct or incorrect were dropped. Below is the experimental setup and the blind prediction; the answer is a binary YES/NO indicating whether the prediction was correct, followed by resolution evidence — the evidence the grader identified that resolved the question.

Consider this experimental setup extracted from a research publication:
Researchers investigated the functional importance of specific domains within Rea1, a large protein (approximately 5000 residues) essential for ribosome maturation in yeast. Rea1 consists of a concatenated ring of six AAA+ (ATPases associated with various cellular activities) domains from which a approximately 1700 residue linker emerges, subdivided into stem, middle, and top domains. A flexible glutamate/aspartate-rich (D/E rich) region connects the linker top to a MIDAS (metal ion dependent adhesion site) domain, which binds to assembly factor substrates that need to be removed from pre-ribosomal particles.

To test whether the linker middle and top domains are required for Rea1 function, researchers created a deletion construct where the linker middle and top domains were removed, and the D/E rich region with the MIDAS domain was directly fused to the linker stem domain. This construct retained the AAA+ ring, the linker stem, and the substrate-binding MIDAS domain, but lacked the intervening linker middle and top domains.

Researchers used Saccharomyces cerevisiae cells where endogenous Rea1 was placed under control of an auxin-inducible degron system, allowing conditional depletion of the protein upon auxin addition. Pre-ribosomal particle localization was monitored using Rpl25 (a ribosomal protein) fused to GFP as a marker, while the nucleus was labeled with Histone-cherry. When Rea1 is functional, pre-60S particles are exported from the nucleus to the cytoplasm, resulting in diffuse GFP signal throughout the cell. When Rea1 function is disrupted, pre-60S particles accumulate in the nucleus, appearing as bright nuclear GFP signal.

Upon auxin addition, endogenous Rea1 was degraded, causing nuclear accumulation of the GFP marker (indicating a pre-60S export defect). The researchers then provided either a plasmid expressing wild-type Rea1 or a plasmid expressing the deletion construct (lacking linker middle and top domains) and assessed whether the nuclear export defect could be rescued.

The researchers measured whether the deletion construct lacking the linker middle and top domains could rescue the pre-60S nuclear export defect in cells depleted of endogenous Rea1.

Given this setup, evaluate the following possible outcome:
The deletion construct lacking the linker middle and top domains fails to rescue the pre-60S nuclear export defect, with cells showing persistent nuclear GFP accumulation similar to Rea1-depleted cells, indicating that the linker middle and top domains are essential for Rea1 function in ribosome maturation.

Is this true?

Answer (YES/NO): YES